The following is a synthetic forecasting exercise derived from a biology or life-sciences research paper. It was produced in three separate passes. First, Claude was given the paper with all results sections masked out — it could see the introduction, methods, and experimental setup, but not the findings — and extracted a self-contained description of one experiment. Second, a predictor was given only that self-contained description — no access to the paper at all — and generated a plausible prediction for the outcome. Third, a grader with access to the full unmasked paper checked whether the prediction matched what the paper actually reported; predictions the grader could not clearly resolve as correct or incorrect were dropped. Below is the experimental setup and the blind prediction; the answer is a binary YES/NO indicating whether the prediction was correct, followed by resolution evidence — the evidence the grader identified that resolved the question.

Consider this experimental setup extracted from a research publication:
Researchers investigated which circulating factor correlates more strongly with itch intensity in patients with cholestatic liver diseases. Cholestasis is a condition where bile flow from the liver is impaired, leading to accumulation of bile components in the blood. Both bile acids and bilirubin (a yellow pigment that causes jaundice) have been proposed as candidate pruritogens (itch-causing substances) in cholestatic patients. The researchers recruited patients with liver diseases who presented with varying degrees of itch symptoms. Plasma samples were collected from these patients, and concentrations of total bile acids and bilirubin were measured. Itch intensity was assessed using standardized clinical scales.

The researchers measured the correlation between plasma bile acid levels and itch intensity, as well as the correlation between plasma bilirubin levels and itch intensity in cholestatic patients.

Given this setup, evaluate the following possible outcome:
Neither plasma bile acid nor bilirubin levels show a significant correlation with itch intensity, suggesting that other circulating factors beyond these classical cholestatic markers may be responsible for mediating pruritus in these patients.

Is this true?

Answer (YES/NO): NO